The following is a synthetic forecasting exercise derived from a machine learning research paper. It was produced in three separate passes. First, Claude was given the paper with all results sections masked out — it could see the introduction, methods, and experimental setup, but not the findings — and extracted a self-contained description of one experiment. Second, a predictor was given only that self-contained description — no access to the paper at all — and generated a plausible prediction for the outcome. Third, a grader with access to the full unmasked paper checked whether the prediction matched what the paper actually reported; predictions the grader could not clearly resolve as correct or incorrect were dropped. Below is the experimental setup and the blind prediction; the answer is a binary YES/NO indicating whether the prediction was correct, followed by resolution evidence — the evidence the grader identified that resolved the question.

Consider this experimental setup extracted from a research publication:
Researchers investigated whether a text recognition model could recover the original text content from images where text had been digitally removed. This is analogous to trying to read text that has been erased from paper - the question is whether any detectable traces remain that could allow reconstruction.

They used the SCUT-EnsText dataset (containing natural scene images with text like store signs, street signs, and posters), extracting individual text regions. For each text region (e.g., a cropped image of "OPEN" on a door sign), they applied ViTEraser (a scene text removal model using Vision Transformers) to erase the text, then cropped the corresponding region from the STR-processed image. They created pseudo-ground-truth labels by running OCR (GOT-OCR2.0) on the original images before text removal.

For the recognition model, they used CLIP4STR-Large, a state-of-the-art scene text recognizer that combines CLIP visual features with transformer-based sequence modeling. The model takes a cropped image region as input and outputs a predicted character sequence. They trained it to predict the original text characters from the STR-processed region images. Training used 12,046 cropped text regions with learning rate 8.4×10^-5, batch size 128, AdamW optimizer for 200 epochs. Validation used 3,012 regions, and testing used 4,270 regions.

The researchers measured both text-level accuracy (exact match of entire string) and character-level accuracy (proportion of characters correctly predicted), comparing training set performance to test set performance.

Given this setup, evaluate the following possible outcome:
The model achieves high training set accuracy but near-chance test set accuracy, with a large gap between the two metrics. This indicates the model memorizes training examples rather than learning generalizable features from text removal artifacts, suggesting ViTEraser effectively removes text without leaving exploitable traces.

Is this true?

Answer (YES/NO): YES